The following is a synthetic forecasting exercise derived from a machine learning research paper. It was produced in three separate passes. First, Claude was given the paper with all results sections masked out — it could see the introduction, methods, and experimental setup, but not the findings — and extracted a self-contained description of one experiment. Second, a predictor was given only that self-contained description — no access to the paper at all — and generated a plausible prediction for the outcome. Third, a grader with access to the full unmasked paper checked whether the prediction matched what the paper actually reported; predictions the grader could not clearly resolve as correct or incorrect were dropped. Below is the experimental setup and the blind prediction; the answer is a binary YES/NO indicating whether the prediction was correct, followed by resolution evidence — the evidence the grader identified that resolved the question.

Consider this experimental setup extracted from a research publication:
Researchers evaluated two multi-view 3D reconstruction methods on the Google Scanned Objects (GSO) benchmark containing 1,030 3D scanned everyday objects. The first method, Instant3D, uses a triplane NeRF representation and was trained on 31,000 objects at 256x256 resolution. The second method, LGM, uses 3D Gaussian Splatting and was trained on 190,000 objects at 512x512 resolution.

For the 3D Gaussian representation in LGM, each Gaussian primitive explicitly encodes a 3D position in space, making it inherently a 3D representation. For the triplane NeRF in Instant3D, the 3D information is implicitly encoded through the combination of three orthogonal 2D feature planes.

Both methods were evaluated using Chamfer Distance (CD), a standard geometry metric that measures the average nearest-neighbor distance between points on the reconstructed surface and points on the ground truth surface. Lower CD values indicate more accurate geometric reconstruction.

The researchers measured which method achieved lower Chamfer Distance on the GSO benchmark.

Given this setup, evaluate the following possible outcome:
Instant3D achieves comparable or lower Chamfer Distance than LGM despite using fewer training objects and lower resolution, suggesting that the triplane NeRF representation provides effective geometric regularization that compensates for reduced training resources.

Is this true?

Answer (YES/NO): NO